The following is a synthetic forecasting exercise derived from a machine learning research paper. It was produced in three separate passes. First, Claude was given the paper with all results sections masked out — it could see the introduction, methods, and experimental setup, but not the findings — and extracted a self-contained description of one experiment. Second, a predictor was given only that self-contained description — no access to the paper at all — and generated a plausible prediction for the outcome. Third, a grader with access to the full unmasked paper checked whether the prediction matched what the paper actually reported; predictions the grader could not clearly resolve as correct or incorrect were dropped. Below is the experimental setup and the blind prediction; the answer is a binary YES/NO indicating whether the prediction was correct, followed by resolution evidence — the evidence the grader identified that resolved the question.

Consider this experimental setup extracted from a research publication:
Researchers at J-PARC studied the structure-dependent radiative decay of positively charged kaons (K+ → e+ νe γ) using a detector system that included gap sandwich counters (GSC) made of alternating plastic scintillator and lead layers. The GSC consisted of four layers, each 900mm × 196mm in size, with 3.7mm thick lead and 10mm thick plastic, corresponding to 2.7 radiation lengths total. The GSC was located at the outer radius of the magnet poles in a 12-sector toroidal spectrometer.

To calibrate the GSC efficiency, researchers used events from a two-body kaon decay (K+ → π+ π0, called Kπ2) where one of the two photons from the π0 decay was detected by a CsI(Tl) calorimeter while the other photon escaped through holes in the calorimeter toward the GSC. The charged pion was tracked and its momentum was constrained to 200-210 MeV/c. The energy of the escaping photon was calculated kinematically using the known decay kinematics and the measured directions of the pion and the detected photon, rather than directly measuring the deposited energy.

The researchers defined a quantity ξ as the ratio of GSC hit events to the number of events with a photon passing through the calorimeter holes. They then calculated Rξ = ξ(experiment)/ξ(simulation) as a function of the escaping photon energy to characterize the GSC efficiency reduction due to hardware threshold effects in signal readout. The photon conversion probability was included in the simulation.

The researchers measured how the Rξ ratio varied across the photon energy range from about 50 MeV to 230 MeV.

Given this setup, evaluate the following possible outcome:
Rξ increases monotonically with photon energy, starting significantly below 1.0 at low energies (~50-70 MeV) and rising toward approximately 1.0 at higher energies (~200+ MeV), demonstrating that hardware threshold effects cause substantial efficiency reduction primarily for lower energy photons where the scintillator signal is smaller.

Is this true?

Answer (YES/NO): NO